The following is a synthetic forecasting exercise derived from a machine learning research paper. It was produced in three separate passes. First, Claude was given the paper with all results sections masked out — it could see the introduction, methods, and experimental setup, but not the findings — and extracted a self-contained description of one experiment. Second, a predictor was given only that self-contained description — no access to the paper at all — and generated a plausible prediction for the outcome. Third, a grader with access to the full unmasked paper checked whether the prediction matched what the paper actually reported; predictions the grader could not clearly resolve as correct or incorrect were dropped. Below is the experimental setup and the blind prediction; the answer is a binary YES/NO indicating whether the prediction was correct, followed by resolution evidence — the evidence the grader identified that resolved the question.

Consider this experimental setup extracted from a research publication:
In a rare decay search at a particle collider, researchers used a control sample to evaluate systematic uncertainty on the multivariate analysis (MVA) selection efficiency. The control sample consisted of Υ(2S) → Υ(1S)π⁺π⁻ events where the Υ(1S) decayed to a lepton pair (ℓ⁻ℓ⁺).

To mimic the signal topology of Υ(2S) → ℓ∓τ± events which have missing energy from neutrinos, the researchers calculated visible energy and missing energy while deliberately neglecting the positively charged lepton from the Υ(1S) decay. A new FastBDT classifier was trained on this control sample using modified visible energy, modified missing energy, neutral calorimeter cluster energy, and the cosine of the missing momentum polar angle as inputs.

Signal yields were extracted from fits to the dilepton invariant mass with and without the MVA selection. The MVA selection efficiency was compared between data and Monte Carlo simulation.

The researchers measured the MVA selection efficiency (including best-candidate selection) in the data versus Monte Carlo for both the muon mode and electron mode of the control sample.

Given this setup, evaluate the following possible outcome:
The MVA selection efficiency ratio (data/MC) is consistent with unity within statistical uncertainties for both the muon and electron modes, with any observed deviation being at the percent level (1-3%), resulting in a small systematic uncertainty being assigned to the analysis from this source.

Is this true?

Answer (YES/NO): NO